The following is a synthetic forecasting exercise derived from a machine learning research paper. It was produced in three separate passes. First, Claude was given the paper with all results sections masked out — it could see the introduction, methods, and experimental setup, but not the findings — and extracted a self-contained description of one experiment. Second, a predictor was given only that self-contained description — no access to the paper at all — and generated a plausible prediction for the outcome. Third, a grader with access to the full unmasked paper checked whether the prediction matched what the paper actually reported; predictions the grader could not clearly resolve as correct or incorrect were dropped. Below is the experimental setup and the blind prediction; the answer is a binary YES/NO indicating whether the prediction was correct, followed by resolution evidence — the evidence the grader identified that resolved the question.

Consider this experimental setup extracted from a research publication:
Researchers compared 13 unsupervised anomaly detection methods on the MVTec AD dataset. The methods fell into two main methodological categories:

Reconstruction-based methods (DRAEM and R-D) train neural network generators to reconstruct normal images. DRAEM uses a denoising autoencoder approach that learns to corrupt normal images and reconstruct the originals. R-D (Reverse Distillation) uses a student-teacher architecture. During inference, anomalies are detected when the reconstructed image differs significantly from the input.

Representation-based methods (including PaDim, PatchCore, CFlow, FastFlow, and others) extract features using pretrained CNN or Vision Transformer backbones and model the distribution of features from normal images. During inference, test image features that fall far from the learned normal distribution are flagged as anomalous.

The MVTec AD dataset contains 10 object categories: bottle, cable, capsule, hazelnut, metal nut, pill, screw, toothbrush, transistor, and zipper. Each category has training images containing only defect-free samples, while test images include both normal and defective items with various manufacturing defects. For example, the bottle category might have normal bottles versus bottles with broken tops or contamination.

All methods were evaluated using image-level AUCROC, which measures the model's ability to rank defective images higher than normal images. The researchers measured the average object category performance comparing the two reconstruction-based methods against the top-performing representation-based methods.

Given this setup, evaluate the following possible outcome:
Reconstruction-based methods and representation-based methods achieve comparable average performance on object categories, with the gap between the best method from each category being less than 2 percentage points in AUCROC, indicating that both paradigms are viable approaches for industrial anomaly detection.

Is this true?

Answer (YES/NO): NO